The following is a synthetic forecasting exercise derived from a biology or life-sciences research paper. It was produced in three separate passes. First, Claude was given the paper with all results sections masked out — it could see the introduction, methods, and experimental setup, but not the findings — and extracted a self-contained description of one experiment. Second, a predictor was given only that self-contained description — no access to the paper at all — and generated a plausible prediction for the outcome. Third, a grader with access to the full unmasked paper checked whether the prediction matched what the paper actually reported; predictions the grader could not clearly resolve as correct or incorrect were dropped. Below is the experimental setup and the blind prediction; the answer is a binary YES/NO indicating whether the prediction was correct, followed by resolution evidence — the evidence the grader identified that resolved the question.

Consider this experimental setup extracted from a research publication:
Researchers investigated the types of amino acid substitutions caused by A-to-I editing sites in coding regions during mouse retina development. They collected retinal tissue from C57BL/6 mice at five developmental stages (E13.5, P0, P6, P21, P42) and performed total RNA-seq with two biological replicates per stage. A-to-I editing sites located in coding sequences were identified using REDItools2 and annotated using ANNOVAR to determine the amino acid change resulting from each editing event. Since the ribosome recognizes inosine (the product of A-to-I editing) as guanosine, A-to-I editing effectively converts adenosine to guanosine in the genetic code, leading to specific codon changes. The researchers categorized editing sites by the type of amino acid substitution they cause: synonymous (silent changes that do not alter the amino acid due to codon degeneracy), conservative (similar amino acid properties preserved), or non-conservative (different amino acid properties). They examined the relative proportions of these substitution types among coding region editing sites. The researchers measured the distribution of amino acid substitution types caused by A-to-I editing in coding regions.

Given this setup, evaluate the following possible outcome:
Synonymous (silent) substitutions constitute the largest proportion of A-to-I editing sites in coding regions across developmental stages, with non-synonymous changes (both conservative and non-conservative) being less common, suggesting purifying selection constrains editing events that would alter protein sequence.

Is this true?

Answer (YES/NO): NO